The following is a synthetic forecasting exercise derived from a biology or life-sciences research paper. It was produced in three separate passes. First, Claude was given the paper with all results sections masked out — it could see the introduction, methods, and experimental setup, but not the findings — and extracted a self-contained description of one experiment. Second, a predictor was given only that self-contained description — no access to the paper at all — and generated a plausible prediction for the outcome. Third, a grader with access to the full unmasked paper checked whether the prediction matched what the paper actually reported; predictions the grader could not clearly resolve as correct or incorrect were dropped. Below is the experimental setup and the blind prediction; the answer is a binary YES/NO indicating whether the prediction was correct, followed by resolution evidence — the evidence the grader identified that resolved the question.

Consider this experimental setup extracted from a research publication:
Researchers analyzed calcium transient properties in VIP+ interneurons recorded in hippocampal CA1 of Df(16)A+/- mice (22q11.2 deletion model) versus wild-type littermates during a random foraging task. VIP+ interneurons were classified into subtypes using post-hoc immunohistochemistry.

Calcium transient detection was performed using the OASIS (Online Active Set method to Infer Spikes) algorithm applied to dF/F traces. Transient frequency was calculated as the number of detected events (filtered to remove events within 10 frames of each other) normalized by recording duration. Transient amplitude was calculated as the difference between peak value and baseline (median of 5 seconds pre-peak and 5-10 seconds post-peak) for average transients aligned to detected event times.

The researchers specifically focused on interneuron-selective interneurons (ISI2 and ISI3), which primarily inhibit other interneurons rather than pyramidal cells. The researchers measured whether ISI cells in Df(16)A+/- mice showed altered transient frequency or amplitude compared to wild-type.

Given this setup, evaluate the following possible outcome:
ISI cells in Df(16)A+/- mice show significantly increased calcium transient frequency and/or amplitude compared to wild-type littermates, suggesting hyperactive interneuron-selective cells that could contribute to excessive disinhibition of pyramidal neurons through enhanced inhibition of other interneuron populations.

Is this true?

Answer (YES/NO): NO